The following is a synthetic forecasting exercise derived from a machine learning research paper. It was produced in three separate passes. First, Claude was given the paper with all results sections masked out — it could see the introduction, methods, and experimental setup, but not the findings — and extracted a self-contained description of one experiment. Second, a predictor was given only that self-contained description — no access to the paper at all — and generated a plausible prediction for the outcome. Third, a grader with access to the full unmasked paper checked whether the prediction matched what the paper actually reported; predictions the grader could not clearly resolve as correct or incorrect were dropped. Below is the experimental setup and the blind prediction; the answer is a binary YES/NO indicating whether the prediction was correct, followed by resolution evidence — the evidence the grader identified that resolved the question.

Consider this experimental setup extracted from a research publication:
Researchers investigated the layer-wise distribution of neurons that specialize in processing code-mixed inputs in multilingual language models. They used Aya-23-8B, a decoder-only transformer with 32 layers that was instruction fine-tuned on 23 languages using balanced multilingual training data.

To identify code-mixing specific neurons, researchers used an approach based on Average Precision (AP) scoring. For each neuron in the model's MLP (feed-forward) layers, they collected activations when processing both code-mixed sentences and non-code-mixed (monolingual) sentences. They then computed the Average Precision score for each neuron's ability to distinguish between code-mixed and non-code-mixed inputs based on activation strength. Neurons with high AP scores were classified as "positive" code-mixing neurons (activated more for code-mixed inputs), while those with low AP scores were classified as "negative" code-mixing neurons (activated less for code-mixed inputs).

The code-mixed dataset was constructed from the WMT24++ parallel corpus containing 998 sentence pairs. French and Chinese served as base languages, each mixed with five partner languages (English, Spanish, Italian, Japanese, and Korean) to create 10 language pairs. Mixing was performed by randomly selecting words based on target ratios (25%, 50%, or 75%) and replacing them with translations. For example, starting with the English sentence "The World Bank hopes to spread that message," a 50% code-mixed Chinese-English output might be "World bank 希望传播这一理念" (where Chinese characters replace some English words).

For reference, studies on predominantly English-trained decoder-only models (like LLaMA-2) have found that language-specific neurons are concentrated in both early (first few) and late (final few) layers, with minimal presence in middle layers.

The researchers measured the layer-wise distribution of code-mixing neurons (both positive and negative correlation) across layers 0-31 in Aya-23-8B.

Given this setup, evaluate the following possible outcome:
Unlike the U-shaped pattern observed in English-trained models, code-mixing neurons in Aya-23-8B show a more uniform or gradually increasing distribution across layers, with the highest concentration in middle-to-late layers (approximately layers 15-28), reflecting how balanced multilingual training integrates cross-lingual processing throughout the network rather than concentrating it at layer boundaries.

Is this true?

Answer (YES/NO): NO